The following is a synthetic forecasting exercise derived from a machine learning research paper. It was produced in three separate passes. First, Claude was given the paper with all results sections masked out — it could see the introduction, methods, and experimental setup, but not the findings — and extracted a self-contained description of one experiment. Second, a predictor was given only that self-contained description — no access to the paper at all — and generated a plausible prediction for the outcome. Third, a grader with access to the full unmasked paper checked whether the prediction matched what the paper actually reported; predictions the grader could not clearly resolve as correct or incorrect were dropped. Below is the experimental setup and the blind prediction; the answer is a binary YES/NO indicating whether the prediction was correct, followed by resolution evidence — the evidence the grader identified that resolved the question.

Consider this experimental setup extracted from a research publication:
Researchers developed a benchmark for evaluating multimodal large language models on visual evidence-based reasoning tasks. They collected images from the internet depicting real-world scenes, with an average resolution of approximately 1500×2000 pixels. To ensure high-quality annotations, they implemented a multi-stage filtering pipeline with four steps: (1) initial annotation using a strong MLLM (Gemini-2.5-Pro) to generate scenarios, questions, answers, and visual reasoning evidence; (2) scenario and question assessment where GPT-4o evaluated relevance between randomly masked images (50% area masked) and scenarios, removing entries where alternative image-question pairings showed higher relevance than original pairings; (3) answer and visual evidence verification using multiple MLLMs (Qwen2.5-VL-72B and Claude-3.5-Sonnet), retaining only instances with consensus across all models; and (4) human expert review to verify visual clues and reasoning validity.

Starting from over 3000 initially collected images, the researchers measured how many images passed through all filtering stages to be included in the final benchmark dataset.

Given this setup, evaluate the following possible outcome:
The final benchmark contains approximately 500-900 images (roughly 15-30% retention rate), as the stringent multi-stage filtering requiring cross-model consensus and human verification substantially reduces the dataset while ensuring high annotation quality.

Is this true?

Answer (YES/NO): NO